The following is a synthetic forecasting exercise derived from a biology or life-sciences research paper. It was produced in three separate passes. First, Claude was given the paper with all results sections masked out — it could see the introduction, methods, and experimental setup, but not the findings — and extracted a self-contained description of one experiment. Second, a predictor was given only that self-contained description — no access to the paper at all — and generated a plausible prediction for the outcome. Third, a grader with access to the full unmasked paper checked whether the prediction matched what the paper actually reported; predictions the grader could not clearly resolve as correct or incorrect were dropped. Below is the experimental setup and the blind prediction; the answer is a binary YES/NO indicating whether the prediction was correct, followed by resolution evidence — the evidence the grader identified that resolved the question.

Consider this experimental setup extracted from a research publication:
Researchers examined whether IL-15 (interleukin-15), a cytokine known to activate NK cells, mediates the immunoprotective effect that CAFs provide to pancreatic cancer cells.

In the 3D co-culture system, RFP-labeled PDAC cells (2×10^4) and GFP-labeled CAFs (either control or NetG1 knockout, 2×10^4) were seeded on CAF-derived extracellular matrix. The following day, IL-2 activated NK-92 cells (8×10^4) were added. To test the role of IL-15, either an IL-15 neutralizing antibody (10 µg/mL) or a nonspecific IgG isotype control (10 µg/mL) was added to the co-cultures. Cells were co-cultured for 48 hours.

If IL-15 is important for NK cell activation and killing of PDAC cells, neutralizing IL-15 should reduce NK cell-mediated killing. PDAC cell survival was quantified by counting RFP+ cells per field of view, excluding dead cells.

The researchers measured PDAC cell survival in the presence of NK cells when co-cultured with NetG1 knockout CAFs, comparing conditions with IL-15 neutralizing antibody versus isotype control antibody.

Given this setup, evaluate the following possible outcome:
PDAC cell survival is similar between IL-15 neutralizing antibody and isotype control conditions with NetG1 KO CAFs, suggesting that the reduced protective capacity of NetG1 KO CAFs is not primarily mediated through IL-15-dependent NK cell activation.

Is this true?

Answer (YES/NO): NO